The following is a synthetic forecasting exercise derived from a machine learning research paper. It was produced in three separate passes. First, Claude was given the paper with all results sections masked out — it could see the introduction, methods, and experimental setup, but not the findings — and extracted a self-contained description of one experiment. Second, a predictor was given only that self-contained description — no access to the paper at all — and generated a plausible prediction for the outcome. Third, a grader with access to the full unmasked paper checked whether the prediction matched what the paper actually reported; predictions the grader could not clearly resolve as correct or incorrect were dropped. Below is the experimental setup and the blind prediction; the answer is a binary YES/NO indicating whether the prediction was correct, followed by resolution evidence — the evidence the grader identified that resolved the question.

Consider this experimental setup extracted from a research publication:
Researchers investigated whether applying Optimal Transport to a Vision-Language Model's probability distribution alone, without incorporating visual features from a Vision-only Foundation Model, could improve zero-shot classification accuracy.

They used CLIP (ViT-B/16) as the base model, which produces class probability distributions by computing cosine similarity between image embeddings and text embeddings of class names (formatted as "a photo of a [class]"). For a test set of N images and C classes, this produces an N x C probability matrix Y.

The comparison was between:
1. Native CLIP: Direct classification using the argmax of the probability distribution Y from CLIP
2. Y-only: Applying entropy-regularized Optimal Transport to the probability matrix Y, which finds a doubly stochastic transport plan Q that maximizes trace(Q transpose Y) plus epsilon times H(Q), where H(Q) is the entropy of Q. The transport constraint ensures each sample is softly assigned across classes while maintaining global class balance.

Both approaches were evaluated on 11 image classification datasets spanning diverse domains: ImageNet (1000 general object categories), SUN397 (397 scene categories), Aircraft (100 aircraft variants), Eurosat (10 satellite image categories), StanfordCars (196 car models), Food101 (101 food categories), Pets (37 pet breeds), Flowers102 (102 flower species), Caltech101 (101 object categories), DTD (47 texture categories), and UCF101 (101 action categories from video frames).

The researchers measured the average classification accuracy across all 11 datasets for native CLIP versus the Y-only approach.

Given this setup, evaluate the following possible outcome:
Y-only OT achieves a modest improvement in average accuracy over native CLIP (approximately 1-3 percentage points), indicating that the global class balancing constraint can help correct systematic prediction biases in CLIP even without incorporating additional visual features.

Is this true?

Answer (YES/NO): NO